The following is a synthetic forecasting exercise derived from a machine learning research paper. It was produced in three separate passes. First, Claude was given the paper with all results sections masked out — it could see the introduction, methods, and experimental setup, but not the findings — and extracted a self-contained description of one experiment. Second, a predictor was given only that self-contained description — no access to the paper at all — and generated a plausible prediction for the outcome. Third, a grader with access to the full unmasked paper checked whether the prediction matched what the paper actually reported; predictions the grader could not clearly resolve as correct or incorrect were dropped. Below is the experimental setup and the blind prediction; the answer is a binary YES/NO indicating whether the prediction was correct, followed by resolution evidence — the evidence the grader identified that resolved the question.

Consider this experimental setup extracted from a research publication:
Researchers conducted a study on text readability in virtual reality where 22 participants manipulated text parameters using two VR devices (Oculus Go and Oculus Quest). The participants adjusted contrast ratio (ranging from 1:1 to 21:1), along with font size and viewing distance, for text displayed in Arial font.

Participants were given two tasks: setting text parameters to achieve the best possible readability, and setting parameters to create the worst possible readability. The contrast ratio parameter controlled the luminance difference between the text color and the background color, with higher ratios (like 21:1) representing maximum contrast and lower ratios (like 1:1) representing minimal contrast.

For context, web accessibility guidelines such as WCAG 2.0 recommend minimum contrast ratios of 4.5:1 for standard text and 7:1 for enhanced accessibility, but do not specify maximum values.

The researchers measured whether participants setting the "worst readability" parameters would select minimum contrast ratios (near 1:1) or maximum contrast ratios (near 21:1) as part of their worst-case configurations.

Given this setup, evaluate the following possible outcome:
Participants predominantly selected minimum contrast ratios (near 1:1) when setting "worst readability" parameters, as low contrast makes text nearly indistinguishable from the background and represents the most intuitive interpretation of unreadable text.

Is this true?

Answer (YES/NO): NO